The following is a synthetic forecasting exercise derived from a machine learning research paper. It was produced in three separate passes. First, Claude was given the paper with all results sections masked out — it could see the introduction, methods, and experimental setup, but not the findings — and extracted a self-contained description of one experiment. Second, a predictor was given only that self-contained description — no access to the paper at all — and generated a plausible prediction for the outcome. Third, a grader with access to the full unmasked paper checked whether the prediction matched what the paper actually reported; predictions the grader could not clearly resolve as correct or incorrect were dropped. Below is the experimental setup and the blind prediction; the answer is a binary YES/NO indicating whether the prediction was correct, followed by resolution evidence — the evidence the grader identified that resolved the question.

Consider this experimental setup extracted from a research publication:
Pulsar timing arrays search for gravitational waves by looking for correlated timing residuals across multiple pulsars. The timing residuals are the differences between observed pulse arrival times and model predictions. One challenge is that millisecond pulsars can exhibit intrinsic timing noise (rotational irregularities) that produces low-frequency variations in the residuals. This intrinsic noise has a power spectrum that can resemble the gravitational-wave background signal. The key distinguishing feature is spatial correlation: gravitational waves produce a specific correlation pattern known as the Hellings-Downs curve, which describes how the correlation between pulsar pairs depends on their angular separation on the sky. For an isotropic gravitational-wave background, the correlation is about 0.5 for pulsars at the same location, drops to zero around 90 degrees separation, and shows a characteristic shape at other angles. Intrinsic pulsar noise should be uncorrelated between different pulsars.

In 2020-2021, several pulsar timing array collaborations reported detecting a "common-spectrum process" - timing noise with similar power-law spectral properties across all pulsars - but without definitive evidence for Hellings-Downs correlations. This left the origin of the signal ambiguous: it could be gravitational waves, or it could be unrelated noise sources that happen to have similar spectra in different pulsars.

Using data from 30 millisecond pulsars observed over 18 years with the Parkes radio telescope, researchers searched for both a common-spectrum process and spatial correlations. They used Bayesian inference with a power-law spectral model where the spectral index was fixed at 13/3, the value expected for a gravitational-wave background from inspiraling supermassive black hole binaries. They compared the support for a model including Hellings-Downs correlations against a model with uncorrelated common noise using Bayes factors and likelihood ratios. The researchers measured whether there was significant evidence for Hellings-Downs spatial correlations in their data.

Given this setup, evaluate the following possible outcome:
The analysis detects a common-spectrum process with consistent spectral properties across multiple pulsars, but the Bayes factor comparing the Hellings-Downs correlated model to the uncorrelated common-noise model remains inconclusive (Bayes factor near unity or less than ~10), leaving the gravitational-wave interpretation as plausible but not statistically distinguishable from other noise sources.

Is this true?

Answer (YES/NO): YES